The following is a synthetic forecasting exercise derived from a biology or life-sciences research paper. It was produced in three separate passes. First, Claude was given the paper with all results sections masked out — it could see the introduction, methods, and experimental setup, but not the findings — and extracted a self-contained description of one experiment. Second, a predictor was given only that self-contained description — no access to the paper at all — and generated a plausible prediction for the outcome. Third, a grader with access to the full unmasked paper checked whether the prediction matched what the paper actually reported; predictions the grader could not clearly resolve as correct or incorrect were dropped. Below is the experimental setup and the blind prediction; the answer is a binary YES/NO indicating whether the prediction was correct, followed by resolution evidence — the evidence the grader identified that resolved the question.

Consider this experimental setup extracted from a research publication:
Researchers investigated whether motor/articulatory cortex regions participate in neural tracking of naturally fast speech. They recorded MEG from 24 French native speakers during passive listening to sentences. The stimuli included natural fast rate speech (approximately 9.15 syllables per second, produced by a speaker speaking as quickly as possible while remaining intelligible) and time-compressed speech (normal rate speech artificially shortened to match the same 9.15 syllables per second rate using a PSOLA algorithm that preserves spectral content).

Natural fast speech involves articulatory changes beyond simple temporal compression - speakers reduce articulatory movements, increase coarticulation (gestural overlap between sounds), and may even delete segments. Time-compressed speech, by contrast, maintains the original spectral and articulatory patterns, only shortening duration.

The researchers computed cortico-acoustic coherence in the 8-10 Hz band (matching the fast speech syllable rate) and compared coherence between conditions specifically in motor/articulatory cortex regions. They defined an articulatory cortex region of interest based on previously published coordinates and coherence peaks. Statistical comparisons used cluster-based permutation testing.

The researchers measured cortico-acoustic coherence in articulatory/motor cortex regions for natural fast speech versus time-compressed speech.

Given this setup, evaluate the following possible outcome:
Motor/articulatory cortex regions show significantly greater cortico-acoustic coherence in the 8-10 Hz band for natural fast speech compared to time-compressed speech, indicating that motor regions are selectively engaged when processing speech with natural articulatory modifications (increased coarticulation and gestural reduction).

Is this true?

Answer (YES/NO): YES